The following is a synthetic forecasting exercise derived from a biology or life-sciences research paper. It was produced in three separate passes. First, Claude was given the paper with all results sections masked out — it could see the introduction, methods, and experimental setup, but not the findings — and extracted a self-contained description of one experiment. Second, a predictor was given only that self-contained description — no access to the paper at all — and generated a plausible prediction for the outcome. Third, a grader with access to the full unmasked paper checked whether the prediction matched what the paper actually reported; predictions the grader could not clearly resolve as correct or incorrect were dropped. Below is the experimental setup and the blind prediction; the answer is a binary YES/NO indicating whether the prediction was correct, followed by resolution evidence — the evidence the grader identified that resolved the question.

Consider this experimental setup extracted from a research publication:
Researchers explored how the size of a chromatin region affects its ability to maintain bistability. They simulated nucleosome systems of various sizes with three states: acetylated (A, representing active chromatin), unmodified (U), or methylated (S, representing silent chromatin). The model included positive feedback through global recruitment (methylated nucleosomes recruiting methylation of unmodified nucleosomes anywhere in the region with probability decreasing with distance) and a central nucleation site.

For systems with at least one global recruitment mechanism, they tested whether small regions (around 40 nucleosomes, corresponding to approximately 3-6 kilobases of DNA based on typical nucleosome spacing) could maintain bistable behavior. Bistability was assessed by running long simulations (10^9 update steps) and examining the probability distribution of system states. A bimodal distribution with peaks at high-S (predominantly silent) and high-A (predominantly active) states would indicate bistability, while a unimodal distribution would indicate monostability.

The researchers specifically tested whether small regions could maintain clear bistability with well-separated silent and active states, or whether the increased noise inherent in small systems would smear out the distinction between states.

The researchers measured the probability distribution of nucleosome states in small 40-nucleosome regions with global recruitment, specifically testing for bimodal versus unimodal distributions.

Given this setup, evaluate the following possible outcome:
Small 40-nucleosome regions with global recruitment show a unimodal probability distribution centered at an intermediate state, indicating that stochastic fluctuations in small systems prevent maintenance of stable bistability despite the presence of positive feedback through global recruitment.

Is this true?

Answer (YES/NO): NO